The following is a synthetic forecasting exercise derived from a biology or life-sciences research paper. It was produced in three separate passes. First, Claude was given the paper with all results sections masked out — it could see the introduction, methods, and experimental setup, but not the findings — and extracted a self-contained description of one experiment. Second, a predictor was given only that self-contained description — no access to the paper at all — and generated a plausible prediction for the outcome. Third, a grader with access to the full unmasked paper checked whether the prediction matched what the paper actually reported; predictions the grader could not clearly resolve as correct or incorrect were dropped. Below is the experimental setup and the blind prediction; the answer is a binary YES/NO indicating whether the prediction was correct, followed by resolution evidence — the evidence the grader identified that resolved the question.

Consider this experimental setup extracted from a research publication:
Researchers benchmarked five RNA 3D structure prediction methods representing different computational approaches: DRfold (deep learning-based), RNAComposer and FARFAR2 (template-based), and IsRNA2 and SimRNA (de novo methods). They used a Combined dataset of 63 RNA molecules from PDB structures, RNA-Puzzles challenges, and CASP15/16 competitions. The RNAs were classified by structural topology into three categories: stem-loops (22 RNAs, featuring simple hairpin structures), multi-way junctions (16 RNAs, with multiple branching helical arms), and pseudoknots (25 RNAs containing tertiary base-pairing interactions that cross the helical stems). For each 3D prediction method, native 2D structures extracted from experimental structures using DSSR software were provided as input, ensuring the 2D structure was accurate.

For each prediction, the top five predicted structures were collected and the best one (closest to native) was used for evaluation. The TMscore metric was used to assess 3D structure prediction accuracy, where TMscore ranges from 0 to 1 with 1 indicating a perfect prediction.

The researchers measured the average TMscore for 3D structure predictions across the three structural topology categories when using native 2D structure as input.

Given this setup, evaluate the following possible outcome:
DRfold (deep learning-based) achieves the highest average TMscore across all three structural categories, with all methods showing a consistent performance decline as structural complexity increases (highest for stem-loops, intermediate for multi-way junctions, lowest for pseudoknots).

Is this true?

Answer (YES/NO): NO